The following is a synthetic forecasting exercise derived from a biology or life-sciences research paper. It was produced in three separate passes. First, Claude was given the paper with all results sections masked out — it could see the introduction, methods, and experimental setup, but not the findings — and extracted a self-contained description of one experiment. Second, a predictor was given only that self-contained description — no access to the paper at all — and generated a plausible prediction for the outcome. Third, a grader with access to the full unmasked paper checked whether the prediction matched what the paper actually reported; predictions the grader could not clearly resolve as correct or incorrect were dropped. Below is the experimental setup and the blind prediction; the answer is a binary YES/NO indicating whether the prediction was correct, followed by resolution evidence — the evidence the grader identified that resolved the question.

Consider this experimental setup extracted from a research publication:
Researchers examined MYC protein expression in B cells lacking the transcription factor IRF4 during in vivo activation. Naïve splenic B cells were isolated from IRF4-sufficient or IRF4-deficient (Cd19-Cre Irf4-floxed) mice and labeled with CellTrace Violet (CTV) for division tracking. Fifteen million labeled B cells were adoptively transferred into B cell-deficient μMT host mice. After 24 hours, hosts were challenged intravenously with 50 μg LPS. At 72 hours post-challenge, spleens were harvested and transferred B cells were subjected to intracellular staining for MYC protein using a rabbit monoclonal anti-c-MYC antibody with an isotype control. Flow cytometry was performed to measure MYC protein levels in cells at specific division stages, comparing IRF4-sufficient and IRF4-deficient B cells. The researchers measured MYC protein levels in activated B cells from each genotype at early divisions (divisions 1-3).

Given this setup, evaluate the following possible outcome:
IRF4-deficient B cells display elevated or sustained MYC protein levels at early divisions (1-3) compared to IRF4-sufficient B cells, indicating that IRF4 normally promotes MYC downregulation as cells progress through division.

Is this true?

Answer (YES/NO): NO